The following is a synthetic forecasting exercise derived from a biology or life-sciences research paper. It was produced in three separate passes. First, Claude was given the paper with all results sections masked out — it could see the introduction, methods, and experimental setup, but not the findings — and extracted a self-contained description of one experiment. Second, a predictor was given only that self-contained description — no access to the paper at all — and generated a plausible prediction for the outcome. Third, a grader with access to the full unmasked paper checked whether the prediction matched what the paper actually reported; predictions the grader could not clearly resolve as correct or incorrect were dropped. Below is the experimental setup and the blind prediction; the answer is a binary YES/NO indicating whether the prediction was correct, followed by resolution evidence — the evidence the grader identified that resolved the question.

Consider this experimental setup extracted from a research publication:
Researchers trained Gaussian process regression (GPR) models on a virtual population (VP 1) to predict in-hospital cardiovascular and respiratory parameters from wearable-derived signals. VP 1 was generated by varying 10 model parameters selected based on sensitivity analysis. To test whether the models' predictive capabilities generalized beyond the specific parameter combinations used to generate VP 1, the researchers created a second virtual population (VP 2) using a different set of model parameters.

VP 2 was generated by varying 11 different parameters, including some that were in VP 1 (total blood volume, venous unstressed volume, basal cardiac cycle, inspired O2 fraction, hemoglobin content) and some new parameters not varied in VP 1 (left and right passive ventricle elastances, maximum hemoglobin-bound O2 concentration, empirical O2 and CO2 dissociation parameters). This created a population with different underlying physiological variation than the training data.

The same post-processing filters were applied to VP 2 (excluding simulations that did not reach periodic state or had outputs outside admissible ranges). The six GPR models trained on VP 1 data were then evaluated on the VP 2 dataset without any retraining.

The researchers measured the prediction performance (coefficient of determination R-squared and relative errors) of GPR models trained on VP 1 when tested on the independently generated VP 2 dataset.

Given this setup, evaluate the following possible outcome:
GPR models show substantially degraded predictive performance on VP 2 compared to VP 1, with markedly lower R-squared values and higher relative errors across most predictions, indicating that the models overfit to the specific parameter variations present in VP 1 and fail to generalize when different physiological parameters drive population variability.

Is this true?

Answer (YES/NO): NO